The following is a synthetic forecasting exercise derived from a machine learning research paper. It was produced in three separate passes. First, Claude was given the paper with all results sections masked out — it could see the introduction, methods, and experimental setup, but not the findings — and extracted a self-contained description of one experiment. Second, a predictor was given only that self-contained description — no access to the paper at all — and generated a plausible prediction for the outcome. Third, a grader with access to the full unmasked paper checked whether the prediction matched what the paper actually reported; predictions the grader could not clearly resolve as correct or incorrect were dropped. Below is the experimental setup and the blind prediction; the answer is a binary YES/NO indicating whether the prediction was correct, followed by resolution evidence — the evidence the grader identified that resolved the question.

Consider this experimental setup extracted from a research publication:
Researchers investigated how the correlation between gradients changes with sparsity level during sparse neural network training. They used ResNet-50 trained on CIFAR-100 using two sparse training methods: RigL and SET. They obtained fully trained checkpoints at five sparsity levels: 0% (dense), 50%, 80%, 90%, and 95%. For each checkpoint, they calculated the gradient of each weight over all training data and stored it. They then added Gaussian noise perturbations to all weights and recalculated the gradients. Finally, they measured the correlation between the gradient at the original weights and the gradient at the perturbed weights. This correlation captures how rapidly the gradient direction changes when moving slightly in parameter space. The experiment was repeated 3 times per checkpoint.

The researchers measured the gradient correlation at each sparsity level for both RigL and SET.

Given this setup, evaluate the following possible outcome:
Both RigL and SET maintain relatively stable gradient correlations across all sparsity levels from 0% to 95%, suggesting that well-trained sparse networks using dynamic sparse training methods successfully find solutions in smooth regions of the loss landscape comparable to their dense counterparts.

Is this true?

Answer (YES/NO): NO